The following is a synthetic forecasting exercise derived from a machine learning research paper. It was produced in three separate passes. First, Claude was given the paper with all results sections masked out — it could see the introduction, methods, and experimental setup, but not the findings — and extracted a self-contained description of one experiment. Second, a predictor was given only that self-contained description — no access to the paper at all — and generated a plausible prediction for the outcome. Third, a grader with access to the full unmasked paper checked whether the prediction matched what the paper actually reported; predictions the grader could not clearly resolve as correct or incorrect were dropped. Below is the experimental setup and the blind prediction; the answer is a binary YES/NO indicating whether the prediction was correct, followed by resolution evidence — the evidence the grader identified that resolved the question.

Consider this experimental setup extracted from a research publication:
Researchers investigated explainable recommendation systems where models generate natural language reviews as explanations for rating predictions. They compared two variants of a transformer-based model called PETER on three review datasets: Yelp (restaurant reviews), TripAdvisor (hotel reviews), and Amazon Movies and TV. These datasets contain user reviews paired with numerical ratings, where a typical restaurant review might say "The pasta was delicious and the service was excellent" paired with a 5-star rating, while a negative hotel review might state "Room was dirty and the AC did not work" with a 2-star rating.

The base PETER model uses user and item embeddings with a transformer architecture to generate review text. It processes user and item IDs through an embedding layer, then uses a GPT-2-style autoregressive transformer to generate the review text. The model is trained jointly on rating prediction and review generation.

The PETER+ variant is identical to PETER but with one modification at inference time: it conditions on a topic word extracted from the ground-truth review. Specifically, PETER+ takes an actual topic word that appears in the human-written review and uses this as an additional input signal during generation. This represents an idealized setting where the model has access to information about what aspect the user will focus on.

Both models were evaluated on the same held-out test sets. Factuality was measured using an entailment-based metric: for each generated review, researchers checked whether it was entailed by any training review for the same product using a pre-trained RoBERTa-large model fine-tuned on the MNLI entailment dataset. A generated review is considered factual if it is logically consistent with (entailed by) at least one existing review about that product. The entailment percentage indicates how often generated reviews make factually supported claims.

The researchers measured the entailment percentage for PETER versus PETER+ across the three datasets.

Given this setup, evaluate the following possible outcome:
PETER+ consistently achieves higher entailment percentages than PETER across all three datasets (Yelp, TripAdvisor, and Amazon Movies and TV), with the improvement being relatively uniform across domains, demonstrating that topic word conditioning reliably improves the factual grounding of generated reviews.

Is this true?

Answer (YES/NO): YES